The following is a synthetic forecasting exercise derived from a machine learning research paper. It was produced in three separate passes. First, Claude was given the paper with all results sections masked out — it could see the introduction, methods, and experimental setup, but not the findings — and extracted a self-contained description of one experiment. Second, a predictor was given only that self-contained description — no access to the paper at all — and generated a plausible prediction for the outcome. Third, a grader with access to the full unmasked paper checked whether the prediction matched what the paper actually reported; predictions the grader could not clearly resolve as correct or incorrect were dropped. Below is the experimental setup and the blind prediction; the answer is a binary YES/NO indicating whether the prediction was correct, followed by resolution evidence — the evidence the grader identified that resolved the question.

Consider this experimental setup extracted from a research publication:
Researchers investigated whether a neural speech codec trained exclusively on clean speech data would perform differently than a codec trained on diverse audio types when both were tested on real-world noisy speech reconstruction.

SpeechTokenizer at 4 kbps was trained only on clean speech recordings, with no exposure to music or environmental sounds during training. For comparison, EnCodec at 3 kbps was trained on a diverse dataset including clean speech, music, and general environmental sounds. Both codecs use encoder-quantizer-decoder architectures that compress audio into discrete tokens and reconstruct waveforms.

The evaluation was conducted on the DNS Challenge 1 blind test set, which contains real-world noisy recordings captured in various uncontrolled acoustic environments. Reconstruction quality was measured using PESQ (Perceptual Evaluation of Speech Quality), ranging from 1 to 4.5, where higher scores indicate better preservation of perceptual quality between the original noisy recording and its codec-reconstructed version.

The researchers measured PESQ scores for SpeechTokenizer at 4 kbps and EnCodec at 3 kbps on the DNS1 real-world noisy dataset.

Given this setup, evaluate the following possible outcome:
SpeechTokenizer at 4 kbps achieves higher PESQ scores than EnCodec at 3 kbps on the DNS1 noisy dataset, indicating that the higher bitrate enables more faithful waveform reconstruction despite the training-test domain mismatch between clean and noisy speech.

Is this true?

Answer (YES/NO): YES